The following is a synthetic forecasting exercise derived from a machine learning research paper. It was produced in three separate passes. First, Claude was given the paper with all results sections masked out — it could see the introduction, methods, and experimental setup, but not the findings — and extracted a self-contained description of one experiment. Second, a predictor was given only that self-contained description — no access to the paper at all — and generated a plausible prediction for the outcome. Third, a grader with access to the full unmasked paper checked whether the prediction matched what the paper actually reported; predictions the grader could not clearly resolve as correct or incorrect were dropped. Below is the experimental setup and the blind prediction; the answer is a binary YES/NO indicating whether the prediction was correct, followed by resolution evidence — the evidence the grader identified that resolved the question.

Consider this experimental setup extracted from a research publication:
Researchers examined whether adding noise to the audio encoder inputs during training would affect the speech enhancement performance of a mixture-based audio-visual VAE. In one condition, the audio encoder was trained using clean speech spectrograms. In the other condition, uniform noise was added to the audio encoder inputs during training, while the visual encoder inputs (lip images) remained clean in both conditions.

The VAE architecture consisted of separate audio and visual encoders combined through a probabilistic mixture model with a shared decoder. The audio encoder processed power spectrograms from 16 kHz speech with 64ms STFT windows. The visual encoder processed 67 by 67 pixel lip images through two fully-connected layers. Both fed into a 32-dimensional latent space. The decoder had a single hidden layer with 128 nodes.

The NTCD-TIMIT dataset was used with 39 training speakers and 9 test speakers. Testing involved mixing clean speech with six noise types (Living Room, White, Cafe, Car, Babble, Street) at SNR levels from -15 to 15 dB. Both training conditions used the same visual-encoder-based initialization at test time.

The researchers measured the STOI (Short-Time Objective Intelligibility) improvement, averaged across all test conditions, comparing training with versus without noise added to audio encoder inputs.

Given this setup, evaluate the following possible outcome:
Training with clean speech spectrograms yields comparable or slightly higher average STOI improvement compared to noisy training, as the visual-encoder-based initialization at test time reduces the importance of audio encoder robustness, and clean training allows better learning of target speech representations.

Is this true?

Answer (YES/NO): NO